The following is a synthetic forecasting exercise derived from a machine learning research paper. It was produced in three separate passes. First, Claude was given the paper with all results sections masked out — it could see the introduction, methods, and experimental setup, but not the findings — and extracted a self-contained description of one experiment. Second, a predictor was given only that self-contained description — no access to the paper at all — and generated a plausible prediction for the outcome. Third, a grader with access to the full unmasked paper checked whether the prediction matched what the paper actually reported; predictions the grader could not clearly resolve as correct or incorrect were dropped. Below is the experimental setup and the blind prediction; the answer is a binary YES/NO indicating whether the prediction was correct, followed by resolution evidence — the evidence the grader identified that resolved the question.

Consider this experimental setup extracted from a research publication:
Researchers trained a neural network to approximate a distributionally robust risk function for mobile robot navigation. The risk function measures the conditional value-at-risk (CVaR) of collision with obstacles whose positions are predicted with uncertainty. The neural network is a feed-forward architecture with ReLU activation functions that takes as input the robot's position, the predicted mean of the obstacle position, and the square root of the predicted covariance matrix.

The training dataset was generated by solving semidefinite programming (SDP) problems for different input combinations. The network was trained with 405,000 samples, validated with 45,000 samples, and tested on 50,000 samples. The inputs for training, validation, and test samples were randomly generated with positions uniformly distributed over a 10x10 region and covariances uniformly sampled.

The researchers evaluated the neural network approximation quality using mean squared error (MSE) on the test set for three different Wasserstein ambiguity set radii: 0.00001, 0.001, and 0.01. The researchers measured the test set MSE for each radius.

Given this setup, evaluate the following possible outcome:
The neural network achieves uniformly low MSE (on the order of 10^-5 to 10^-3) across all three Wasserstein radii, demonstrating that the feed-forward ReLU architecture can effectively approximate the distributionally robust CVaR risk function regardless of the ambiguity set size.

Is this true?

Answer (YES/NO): NO